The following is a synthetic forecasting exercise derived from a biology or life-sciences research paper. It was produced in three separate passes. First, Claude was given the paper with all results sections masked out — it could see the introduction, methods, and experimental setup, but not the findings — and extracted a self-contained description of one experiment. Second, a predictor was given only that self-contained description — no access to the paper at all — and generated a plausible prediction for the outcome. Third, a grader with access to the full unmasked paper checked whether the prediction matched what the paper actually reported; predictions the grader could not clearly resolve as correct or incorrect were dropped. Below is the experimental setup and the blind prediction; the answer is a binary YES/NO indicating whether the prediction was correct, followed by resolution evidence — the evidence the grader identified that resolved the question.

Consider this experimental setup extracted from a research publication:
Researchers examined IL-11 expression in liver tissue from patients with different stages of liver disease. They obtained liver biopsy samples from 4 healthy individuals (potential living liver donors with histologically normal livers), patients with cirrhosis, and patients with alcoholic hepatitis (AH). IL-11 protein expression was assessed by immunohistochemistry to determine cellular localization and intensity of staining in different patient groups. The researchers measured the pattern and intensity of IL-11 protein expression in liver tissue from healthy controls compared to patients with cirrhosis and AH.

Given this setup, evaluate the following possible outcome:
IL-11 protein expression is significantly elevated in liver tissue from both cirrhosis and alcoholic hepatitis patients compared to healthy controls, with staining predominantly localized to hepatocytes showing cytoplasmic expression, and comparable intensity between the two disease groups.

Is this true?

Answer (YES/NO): NO